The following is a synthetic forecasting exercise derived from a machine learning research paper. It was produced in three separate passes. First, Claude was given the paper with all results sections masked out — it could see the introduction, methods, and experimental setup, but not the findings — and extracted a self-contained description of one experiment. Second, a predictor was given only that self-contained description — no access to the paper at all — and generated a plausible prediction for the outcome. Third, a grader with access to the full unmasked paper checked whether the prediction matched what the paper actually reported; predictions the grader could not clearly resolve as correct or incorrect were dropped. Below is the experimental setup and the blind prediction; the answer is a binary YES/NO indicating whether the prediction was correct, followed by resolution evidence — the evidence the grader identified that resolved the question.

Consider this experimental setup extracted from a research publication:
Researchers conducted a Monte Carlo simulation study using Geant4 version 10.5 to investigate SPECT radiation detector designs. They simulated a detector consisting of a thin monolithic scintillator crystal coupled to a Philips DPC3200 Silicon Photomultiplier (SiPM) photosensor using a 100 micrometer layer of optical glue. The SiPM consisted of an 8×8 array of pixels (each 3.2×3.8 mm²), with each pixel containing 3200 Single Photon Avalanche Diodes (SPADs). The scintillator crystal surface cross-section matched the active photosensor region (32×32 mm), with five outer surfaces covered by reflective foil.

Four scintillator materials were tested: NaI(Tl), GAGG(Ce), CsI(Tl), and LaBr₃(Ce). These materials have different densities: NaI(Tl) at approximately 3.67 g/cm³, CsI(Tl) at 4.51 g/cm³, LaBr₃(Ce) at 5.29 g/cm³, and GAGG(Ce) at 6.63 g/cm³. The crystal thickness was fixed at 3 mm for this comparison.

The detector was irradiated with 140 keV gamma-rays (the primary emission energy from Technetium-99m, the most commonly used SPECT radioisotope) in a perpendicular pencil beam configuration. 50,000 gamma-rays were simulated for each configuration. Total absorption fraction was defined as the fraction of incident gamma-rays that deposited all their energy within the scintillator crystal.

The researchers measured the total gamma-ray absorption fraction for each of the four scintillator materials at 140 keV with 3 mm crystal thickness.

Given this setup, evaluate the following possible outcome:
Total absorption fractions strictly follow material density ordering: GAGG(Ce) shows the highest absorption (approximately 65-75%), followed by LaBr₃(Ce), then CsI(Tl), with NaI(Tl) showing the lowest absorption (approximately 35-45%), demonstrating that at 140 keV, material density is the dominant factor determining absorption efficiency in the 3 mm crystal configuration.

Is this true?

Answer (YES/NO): NO